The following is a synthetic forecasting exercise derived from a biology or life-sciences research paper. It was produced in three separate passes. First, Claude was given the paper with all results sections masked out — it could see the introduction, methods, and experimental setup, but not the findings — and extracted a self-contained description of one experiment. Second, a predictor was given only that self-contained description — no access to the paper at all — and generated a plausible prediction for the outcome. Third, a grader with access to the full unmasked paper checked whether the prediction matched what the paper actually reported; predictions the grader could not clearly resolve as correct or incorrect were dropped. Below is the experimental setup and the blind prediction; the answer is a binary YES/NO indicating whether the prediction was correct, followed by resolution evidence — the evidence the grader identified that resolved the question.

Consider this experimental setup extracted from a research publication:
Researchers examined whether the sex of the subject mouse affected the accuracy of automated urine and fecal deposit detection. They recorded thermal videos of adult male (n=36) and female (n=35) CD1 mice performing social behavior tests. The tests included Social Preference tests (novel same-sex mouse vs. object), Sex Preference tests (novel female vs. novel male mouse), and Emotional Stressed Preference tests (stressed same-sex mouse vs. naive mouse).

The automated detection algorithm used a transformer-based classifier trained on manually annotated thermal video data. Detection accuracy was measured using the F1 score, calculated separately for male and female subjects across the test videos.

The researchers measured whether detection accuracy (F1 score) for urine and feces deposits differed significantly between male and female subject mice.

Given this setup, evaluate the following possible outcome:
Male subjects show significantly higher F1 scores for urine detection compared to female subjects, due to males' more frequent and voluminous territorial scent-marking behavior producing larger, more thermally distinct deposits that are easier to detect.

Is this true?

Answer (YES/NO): NO